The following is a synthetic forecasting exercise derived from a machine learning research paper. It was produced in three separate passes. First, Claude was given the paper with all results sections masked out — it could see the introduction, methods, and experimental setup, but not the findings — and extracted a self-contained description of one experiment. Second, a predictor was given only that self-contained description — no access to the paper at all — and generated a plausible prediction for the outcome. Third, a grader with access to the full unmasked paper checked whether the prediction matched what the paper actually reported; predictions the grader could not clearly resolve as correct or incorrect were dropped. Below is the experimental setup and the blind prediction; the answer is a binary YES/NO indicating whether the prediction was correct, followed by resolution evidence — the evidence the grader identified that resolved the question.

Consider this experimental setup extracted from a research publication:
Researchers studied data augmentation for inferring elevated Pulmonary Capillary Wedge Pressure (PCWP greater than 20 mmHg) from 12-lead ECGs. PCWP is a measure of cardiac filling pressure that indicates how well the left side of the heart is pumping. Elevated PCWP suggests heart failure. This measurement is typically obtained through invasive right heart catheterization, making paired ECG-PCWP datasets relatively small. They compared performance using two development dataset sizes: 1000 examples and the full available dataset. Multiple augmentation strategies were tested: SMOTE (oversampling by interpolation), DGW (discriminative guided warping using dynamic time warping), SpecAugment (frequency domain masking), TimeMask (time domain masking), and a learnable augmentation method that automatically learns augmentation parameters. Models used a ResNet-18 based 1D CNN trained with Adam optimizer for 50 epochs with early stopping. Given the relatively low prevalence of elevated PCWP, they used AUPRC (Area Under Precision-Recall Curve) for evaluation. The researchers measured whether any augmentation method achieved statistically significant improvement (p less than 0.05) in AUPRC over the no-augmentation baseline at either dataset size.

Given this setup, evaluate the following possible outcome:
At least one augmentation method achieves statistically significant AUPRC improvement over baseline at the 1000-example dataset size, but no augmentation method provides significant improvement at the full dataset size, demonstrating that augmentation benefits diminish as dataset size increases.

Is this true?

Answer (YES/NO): NO